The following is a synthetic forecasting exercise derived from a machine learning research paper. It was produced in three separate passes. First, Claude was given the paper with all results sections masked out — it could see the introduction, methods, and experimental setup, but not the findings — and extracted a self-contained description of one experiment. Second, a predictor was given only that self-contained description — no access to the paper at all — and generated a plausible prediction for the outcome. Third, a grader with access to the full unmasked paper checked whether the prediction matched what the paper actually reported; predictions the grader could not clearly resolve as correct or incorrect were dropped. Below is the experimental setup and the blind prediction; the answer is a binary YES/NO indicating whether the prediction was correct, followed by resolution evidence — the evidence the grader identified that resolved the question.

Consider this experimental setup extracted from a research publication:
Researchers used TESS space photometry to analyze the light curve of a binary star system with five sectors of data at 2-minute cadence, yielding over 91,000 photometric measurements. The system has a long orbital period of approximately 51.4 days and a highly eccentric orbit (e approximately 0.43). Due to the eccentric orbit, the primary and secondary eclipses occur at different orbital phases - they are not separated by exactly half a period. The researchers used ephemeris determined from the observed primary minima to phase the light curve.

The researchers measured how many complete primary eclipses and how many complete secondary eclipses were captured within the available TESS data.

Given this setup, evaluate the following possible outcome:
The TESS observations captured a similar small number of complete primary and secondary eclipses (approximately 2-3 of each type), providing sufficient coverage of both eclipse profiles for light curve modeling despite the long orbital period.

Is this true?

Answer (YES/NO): YES